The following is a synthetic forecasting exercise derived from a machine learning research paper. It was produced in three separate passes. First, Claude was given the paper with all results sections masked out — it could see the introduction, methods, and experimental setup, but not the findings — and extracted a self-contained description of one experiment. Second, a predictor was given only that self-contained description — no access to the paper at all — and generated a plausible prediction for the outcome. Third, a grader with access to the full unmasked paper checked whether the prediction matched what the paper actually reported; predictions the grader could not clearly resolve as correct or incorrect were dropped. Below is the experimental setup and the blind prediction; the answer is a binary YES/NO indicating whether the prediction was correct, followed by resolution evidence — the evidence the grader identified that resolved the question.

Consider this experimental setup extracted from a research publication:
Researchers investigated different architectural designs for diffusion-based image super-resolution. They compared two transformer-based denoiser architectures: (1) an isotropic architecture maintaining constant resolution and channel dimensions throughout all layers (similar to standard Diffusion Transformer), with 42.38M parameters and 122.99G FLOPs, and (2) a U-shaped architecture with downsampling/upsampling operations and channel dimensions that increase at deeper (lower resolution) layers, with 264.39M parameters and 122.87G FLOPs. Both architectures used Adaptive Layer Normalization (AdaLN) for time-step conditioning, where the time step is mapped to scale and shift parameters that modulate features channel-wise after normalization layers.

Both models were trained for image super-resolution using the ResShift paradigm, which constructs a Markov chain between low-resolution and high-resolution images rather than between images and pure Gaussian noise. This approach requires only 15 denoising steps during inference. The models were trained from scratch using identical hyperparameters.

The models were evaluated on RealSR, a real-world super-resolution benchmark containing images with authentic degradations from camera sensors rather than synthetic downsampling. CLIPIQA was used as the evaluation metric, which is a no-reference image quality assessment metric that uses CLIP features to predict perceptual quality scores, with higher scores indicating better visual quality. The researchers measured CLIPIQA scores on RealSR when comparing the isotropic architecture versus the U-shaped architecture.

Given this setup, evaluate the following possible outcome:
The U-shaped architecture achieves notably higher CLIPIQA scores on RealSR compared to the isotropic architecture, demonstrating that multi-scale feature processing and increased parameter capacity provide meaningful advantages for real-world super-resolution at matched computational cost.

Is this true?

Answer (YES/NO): YES